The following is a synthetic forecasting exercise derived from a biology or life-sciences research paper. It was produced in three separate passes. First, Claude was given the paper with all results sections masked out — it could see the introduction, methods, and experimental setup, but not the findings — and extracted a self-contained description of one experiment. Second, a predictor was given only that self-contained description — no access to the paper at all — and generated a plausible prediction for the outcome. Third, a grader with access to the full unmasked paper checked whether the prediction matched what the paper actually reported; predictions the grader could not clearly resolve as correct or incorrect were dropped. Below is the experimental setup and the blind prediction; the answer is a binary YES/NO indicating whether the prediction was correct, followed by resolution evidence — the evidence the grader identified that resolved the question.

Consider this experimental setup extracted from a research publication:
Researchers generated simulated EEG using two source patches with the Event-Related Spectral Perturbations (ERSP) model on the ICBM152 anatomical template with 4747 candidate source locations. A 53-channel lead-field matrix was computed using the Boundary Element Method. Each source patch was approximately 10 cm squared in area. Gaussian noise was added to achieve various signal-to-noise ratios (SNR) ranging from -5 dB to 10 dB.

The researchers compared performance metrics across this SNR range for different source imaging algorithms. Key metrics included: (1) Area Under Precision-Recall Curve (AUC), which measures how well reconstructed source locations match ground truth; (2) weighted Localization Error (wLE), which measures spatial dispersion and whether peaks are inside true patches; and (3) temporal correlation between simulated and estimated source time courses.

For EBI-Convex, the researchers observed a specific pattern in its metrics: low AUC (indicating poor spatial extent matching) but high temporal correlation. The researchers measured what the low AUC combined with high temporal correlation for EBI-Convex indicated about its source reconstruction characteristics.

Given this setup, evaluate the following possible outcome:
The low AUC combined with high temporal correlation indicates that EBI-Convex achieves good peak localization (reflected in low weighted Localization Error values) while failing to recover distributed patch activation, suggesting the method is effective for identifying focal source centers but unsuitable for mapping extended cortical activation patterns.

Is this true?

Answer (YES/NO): YES